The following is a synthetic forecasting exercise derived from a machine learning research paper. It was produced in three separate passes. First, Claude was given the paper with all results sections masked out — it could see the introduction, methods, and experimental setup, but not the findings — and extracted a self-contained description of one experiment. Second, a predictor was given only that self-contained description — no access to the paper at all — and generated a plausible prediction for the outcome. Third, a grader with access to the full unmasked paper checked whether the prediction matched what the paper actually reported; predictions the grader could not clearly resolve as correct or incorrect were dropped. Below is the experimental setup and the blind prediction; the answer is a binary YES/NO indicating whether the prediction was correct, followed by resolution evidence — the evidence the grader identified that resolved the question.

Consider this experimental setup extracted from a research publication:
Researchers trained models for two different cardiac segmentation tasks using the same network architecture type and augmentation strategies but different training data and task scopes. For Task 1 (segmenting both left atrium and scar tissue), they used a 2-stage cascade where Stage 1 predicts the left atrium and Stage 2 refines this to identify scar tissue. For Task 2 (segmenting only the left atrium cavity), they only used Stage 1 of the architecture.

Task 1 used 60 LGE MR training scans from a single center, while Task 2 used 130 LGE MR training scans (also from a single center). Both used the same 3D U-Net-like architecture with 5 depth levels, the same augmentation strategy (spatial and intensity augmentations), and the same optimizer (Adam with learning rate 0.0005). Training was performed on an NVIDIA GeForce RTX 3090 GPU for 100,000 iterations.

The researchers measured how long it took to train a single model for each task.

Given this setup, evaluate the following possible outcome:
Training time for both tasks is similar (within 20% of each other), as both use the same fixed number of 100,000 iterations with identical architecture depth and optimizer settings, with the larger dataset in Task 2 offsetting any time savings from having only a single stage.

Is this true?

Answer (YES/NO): NO